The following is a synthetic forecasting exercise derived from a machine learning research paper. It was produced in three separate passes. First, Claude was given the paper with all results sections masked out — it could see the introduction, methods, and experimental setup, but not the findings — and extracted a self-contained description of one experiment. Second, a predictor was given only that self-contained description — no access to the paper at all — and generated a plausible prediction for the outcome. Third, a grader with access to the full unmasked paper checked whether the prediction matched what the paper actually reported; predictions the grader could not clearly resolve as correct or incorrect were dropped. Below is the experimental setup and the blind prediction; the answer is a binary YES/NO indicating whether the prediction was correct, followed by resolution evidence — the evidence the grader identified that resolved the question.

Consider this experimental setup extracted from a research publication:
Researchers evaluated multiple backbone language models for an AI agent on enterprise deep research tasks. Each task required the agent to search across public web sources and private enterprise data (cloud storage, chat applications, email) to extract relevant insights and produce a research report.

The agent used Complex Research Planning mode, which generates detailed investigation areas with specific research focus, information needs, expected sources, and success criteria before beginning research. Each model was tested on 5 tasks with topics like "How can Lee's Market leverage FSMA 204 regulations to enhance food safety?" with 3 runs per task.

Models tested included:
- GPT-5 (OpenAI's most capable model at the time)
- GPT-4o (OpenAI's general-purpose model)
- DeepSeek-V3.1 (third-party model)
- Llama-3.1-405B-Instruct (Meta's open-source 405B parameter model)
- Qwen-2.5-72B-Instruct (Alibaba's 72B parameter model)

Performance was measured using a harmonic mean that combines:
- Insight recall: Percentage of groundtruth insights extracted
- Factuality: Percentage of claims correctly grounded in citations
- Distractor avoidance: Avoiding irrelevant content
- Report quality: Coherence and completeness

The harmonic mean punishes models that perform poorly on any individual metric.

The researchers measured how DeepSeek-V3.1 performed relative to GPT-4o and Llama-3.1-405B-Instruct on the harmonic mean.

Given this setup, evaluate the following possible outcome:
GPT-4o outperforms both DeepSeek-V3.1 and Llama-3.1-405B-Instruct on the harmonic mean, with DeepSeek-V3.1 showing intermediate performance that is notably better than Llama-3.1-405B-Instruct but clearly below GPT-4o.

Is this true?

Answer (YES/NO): NO